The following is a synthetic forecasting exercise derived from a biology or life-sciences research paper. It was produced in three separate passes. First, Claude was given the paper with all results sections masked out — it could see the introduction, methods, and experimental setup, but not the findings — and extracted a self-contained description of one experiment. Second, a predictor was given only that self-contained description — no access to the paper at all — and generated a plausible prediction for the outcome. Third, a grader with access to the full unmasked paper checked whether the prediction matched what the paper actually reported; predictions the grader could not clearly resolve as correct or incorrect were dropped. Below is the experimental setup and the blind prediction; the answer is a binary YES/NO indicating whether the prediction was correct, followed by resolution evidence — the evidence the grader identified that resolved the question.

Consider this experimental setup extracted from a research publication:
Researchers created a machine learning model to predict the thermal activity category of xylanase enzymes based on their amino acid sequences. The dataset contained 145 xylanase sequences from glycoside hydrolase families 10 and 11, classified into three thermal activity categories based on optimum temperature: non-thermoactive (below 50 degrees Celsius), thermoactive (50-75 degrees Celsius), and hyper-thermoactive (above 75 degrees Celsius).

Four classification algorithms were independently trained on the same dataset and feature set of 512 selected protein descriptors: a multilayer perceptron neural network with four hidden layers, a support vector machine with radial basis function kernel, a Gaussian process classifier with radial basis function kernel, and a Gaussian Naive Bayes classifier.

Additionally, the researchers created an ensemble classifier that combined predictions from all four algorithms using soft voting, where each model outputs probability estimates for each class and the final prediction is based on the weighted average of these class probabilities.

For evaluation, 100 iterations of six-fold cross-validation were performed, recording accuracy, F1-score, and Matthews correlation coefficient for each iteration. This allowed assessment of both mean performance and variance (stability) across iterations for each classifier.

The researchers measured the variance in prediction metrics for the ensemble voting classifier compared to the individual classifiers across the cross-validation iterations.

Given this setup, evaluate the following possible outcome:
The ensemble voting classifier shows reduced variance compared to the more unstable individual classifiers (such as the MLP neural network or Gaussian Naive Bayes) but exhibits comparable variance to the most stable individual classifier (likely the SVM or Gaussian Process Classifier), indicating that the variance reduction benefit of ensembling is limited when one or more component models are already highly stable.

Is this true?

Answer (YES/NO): NO